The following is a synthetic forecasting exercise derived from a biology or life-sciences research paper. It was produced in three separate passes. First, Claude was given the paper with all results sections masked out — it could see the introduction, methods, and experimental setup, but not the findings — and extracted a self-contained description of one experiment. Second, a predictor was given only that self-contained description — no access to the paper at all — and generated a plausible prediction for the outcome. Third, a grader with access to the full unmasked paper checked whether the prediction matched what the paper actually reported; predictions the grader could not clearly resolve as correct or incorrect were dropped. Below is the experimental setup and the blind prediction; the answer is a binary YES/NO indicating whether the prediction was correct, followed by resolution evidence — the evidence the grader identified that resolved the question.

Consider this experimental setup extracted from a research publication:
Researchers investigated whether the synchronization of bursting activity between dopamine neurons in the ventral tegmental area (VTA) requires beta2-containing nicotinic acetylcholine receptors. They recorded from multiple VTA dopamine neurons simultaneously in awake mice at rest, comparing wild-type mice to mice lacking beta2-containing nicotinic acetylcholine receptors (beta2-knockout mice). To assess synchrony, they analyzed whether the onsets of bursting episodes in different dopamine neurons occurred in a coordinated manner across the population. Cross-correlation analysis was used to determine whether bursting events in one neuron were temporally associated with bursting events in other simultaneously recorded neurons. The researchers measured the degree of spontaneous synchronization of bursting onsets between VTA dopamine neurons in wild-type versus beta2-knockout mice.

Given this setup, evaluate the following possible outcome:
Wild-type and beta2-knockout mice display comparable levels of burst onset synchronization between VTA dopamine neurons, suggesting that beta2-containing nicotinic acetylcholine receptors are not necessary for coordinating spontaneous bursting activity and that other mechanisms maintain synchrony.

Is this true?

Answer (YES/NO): NO